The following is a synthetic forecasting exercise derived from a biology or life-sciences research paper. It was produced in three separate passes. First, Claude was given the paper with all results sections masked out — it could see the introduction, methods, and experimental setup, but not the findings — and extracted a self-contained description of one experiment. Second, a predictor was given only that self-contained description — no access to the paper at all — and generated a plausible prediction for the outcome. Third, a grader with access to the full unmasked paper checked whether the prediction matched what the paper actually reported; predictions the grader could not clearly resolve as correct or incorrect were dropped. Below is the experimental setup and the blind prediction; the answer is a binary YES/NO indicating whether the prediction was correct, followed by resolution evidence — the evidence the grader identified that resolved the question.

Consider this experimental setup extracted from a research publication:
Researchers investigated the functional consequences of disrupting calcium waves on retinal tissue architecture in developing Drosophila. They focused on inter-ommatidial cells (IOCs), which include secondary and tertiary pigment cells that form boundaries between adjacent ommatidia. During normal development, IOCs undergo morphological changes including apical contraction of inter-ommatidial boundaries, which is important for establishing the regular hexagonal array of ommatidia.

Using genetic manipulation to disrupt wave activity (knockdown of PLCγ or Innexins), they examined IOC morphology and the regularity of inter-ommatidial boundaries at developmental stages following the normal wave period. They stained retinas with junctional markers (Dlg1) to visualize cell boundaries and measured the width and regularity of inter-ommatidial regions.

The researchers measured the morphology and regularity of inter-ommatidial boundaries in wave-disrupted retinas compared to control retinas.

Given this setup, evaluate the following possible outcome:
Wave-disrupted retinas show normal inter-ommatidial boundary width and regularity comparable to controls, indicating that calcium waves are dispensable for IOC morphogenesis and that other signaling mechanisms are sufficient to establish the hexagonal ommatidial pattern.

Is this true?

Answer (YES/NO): NO